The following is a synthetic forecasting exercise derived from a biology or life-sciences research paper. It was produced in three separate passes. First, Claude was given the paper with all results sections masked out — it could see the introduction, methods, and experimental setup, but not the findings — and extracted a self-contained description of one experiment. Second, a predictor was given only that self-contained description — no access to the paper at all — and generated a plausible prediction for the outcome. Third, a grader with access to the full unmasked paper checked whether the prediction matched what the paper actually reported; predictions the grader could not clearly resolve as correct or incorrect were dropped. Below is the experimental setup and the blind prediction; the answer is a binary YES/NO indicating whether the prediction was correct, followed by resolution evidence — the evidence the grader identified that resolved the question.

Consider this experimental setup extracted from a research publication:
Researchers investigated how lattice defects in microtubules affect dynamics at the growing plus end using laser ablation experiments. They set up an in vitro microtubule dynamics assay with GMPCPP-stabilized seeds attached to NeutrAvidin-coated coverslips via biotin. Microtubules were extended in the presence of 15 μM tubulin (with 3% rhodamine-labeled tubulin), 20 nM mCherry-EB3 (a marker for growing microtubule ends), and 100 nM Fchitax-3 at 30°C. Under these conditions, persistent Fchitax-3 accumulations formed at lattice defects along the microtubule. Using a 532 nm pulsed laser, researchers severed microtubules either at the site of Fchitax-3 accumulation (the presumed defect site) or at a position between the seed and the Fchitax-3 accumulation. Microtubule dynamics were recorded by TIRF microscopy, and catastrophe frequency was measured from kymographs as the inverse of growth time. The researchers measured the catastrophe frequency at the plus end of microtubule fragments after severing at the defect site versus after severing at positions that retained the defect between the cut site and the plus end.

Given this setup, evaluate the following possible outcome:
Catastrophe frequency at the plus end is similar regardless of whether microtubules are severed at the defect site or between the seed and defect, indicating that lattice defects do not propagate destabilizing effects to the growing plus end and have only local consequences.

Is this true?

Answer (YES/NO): NO